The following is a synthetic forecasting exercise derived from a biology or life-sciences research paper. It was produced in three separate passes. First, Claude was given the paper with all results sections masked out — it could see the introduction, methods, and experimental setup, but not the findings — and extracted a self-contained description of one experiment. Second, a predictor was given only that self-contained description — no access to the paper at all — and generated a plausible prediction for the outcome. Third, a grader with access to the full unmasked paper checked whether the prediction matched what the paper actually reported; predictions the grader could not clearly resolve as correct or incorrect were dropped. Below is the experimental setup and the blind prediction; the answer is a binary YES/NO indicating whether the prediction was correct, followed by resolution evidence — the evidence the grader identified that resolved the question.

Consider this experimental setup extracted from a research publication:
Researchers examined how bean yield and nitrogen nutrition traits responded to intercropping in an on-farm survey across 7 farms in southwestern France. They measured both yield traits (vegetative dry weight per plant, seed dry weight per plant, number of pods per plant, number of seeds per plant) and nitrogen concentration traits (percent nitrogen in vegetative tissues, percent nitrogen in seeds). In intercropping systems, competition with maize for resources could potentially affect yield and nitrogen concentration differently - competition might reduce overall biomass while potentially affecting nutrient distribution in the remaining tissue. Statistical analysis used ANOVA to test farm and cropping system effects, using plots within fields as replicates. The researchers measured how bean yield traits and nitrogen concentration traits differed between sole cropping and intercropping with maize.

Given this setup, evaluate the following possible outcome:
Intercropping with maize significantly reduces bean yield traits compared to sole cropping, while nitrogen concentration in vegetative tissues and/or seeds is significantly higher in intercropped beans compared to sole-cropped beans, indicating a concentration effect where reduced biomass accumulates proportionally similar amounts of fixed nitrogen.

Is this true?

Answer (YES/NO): YES